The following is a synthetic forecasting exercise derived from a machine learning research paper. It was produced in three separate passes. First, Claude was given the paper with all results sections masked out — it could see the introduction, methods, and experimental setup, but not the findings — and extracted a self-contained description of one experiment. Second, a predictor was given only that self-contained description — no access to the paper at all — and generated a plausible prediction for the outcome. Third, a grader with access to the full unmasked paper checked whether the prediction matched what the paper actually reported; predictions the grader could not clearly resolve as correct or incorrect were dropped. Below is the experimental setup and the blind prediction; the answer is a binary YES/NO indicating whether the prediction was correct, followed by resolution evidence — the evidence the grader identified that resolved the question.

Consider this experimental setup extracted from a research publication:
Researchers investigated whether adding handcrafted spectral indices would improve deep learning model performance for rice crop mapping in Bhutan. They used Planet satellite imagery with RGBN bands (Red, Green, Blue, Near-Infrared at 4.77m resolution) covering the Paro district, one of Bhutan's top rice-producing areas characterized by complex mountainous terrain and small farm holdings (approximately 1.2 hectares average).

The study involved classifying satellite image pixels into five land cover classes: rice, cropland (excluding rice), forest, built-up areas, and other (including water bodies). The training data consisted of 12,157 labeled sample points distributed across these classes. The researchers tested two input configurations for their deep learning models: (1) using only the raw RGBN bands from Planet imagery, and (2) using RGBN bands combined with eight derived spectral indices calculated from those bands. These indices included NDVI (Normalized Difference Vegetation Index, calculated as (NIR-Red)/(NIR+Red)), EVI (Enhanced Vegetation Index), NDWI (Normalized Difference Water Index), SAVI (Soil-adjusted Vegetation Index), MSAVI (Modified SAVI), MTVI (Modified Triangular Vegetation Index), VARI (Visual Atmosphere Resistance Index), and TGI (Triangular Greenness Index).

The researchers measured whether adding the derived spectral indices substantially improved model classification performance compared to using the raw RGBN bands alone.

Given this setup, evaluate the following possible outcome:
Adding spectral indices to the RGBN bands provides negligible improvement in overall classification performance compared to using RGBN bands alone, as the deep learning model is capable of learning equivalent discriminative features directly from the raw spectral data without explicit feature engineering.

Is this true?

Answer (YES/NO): YES